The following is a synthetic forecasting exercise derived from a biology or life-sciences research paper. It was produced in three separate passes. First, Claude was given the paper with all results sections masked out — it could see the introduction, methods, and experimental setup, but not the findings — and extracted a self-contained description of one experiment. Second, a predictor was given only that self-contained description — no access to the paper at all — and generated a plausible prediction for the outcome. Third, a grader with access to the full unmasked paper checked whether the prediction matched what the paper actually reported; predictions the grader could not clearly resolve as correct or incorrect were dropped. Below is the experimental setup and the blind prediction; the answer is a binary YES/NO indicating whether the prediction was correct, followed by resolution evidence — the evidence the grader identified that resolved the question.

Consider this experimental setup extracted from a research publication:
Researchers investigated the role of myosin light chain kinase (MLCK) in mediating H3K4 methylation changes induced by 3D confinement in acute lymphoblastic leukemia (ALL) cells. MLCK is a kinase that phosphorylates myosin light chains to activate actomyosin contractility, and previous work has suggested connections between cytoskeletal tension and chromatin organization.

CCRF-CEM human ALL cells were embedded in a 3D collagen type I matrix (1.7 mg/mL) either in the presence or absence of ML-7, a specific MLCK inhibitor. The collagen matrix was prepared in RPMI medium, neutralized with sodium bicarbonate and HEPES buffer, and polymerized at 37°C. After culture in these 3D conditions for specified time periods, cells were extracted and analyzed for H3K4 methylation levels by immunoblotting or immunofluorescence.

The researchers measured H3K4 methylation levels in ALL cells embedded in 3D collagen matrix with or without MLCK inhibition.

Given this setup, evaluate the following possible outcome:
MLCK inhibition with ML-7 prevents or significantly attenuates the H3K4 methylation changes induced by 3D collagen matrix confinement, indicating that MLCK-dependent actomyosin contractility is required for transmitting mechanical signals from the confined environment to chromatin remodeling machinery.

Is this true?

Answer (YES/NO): YES